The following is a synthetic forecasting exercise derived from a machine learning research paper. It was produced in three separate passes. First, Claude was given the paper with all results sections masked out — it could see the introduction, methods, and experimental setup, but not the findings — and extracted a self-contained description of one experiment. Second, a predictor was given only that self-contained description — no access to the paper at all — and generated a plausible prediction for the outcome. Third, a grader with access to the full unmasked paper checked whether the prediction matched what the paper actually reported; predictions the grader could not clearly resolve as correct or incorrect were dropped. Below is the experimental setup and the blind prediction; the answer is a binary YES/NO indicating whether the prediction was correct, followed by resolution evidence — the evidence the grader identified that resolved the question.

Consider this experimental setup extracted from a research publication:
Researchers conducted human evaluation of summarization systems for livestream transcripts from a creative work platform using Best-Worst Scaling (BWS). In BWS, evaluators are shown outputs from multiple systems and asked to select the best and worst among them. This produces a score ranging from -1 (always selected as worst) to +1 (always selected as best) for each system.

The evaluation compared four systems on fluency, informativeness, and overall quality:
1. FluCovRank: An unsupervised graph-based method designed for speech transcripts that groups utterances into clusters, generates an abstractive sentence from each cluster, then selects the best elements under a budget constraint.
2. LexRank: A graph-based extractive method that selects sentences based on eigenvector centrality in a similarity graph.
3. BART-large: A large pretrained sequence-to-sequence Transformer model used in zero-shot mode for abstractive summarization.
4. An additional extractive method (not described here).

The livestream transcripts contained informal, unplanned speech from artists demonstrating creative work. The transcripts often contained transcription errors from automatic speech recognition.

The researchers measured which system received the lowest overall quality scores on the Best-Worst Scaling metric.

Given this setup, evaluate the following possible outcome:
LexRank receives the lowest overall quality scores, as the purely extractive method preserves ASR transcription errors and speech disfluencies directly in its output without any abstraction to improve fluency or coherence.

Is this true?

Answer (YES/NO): NO